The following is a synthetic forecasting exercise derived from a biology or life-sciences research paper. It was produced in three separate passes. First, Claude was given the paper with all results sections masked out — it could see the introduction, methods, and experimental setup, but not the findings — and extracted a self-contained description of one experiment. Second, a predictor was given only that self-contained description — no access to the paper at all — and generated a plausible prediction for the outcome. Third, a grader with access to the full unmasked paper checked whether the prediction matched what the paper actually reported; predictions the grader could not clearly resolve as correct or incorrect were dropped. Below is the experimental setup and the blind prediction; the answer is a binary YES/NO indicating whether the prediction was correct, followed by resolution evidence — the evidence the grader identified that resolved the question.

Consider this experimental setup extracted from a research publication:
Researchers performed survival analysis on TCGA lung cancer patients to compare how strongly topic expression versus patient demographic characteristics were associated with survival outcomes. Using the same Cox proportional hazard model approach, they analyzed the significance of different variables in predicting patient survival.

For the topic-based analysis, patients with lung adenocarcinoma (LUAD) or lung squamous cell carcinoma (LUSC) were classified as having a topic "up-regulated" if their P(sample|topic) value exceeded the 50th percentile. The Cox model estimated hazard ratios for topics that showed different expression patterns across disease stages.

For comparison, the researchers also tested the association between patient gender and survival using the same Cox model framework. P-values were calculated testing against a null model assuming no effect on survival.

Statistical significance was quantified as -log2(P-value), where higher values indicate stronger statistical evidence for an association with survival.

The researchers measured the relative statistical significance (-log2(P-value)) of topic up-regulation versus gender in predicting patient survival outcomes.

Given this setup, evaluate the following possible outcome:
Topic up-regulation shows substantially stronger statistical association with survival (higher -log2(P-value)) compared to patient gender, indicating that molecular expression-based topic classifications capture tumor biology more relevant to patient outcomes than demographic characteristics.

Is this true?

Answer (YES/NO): YES